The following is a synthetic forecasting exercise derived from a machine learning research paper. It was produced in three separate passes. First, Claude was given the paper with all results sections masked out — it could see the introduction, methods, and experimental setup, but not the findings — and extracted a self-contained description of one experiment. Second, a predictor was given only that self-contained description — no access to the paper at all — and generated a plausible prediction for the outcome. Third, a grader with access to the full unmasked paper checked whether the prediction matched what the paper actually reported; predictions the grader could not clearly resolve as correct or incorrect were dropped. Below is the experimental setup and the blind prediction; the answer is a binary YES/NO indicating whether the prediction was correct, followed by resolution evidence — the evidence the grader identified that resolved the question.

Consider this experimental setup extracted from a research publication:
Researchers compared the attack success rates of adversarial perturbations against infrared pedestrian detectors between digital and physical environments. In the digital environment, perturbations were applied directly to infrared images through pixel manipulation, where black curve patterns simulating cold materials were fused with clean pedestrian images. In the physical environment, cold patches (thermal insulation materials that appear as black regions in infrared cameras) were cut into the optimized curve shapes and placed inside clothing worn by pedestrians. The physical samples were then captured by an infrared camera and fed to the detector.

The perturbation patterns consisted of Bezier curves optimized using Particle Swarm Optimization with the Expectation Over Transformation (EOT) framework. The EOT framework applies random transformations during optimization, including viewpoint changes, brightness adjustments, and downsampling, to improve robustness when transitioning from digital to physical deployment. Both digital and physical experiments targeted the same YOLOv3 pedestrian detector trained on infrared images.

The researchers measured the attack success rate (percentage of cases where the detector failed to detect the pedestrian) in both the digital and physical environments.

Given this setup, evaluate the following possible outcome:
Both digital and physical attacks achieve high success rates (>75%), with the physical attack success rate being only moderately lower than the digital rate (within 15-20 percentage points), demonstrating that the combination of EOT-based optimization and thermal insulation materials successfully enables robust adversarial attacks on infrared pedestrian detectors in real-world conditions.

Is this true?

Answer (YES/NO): NO